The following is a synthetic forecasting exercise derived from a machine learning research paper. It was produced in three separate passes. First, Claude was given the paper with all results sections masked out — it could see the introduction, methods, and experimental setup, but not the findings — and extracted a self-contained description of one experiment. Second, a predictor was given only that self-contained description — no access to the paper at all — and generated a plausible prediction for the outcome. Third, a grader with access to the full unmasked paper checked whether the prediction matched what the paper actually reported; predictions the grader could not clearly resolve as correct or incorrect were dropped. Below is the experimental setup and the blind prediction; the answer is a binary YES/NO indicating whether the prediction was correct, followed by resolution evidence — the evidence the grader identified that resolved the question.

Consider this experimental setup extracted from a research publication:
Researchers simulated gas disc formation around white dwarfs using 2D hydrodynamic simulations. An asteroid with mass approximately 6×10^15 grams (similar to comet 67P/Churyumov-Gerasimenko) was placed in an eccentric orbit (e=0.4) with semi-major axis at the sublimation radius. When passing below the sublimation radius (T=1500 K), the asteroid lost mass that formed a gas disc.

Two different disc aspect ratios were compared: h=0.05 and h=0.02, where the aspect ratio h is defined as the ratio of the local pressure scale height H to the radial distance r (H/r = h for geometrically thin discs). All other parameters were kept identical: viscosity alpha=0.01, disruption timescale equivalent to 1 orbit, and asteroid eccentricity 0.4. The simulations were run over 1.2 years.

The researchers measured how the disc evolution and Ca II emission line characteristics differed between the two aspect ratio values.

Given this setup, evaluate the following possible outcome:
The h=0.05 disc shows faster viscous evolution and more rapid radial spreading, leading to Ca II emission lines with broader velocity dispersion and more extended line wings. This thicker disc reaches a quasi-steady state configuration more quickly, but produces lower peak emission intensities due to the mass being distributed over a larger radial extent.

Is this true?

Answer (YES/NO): YES